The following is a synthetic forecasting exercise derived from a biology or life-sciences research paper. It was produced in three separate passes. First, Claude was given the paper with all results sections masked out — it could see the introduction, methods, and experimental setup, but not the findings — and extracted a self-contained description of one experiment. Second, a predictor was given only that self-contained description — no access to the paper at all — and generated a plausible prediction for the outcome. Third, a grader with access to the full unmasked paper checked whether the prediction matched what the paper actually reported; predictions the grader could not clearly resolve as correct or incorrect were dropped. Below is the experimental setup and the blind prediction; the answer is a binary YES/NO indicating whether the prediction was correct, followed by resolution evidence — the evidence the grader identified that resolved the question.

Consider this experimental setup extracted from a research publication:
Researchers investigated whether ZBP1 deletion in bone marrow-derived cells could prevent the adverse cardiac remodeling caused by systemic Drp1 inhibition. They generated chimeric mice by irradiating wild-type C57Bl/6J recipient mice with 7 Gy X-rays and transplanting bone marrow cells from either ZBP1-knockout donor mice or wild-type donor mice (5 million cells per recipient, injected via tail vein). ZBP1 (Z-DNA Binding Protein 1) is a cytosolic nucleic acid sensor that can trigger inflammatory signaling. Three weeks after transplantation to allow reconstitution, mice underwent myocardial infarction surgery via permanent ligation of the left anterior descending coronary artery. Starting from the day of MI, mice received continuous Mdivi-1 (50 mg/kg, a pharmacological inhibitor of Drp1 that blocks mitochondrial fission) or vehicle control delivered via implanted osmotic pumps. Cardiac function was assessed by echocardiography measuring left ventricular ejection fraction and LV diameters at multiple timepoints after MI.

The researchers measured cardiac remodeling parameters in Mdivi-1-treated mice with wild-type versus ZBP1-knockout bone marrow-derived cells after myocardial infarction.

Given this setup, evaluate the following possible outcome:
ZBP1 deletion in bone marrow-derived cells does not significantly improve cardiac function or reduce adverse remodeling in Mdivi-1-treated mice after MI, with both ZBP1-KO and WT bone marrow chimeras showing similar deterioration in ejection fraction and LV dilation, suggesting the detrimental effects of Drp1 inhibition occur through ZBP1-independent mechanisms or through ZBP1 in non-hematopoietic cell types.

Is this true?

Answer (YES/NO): NO